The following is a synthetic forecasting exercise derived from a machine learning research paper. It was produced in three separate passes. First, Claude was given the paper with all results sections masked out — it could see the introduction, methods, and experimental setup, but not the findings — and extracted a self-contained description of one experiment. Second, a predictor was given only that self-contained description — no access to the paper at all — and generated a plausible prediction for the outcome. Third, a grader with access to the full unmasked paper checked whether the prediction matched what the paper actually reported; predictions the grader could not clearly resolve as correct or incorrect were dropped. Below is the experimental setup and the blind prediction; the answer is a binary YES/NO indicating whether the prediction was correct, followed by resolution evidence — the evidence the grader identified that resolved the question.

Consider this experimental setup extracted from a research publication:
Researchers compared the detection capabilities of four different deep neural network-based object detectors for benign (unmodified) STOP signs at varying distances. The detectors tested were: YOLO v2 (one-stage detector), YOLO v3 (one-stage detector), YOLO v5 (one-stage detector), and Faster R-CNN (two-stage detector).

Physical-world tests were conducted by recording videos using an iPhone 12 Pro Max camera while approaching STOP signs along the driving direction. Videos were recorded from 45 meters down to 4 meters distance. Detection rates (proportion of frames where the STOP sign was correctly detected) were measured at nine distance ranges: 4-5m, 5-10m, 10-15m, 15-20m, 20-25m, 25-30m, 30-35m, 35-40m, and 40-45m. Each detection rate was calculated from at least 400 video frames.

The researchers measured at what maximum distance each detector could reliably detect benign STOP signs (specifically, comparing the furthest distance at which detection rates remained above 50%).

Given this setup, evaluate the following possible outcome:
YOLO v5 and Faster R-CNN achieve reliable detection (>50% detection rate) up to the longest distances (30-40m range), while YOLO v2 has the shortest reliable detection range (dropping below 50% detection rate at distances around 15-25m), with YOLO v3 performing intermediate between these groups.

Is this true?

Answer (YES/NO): NO